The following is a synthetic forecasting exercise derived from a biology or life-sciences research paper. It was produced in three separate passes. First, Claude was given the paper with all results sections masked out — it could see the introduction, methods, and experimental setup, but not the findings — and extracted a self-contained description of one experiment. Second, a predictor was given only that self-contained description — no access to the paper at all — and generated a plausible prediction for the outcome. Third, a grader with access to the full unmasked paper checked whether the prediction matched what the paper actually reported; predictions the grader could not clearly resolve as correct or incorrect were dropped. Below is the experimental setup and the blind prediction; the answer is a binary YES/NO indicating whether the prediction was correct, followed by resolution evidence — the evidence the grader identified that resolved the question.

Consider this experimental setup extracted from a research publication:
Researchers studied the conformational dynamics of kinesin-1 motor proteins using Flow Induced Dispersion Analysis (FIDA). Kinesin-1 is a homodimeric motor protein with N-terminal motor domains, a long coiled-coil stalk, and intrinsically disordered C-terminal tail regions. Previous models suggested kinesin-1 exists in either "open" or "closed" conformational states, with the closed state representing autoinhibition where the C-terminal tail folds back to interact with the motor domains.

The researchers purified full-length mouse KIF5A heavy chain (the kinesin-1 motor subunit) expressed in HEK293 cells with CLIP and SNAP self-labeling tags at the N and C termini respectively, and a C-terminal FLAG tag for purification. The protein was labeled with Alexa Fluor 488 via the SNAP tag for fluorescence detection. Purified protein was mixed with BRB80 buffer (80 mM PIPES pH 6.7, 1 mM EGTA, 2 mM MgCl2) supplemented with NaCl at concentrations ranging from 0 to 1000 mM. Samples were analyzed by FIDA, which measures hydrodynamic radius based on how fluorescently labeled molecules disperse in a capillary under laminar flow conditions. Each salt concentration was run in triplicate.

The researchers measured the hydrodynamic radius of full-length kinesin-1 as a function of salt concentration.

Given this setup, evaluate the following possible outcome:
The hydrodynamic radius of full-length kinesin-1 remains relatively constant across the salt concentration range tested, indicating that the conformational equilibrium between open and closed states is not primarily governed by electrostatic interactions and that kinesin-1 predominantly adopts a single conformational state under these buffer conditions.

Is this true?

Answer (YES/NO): NO